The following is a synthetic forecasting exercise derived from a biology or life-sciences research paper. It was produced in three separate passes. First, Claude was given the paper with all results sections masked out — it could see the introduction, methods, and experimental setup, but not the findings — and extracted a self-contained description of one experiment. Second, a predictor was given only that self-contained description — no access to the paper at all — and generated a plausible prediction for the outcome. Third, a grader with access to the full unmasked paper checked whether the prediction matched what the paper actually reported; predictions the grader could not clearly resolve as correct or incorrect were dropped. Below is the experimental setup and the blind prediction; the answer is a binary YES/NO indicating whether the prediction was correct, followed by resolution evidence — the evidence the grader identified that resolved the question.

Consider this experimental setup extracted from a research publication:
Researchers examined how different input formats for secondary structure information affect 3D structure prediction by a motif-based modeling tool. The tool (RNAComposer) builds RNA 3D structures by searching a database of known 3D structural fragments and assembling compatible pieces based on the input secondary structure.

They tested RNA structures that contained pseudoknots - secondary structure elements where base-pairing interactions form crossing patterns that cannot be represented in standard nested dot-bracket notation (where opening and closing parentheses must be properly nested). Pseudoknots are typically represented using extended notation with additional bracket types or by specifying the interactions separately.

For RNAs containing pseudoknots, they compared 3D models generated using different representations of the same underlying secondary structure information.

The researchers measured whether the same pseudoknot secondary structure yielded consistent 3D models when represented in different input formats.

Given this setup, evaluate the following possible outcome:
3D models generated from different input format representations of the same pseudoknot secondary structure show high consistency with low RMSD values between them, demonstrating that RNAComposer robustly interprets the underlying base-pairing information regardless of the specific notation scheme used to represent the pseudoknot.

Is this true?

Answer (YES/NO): NO